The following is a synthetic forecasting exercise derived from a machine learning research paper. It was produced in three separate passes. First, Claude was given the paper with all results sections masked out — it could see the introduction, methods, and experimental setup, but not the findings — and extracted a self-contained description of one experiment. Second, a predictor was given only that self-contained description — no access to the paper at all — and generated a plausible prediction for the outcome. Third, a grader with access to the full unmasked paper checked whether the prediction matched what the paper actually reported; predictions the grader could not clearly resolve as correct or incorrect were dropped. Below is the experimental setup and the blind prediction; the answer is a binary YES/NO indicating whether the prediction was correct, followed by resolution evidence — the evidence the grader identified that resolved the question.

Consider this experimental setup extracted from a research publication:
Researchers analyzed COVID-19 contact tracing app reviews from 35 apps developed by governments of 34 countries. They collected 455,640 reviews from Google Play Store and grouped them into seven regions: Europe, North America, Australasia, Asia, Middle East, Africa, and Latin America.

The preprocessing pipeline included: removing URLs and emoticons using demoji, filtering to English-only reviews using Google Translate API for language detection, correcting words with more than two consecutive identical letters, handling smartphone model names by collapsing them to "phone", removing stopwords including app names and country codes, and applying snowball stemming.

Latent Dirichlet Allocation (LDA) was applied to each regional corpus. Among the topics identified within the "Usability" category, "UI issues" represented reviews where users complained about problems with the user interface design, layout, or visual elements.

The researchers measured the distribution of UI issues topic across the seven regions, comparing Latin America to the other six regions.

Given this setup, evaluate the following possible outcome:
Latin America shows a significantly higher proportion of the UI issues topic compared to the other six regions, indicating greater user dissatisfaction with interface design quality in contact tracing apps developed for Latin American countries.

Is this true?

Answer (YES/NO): YES